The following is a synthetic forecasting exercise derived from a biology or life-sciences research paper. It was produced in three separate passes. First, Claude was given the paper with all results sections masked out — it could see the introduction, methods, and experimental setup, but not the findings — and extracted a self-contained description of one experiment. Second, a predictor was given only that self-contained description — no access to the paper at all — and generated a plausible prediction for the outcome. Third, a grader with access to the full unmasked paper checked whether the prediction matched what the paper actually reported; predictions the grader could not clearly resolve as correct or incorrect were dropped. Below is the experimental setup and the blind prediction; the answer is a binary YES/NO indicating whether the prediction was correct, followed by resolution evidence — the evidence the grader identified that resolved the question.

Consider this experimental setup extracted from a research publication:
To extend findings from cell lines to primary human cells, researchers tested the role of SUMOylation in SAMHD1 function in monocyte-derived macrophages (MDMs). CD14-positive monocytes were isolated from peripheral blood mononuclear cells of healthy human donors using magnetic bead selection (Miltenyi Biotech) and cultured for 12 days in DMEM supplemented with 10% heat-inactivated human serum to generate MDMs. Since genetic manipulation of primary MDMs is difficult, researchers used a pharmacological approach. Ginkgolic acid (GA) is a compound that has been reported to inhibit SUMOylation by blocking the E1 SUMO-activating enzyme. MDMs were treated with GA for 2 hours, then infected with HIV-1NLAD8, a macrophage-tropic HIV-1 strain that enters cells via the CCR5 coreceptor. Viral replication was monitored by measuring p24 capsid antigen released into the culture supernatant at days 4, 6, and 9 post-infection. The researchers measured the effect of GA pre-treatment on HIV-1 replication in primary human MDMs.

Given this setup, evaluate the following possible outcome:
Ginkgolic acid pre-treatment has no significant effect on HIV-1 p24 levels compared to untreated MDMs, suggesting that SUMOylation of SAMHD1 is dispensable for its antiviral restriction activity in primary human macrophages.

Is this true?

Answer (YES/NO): NO